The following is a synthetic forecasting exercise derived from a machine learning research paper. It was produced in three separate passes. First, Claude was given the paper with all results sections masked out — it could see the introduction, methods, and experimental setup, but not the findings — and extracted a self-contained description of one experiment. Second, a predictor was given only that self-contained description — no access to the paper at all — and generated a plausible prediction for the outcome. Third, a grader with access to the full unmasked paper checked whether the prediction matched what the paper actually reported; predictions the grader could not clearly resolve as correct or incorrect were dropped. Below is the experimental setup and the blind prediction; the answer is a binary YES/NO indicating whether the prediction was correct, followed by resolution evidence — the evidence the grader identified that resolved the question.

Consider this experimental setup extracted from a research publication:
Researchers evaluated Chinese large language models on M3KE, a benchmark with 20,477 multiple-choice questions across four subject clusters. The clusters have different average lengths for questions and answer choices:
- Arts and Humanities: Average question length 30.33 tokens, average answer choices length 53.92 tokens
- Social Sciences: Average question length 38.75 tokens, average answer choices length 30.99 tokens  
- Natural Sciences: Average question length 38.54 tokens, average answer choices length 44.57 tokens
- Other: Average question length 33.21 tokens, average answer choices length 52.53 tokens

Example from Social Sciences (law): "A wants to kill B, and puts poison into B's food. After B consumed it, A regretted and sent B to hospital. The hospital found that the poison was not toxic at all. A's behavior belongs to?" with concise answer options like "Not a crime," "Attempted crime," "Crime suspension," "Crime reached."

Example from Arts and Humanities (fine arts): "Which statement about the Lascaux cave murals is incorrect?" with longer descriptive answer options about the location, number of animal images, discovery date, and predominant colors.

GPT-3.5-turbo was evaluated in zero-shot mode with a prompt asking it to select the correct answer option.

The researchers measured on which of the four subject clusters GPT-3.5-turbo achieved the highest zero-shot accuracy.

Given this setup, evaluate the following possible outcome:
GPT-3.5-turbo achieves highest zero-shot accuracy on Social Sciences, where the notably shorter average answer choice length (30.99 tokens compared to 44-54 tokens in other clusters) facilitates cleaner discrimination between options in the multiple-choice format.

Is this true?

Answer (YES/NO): YES